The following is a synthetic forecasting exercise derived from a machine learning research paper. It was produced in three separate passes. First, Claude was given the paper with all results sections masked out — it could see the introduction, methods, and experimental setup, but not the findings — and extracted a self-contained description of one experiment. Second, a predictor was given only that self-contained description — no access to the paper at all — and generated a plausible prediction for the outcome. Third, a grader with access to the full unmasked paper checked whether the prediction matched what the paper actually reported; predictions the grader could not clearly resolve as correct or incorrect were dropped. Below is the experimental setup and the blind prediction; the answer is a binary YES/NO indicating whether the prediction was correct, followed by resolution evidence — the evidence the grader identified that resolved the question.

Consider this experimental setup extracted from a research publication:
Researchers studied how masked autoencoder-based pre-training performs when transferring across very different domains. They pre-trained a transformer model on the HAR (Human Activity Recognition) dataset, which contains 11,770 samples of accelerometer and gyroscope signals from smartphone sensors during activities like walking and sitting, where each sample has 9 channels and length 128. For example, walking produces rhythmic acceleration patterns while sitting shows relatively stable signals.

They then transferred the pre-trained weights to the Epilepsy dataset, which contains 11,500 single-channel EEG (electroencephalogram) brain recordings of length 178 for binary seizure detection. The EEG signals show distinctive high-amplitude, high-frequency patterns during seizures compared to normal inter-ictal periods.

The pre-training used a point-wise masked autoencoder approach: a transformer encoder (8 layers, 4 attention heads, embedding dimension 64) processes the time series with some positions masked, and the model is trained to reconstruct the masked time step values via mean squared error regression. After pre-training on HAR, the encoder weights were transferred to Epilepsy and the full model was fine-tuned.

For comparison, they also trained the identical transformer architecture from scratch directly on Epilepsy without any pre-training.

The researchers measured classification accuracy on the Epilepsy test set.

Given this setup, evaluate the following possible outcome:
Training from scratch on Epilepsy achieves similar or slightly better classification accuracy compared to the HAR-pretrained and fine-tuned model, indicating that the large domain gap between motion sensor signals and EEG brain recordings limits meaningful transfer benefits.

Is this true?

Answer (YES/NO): YES